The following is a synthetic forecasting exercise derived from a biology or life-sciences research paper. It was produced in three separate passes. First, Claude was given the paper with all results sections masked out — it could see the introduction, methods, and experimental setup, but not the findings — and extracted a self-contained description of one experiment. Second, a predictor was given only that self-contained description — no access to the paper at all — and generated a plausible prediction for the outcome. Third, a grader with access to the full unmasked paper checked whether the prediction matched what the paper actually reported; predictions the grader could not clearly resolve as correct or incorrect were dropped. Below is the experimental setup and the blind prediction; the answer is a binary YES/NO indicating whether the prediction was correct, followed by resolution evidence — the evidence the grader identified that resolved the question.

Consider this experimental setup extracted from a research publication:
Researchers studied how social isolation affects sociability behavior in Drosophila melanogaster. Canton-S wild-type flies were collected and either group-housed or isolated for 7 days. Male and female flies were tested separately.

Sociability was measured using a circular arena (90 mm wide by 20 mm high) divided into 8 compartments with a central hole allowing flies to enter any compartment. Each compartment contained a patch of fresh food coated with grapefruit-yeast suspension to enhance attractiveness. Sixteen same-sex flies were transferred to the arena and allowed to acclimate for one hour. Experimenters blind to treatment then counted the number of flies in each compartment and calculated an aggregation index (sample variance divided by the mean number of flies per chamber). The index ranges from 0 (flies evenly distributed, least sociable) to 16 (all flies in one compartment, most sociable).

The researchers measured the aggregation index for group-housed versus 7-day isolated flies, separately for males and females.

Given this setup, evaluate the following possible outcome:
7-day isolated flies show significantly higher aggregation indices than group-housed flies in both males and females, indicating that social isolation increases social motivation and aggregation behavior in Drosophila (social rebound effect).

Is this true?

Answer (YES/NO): NO